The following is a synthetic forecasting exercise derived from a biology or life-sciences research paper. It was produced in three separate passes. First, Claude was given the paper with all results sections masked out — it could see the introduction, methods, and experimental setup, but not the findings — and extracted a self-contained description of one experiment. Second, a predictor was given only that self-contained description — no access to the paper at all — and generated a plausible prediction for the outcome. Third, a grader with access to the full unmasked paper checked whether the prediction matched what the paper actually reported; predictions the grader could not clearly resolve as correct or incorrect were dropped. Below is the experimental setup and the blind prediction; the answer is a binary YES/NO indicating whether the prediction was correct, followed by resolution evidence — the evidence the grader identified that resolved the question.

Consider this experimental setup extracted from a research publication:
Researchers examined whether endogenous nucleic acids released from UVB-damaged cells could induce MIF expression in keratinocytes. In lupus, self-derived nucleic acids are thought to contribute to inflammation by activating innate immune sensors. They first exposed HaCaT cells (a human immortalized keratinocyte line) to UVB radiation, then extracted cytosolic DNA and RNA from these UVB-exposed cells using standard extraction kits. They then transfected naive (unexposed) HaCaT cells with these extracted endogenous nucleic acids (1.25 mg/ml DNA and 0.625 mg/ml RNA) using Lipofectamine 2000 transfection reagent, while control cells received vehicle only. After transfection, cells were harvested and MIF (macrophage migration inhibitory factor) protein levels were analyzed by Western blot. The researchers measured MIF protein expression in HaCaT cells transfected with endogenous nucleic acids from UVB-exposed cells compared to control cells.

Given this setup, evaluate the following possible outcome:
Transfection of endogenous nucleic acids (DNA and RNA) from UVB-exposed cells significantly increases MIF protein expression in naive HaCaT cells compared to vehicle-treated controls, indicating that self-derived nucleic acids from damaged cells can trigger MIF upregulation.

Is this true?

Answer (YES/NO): YES